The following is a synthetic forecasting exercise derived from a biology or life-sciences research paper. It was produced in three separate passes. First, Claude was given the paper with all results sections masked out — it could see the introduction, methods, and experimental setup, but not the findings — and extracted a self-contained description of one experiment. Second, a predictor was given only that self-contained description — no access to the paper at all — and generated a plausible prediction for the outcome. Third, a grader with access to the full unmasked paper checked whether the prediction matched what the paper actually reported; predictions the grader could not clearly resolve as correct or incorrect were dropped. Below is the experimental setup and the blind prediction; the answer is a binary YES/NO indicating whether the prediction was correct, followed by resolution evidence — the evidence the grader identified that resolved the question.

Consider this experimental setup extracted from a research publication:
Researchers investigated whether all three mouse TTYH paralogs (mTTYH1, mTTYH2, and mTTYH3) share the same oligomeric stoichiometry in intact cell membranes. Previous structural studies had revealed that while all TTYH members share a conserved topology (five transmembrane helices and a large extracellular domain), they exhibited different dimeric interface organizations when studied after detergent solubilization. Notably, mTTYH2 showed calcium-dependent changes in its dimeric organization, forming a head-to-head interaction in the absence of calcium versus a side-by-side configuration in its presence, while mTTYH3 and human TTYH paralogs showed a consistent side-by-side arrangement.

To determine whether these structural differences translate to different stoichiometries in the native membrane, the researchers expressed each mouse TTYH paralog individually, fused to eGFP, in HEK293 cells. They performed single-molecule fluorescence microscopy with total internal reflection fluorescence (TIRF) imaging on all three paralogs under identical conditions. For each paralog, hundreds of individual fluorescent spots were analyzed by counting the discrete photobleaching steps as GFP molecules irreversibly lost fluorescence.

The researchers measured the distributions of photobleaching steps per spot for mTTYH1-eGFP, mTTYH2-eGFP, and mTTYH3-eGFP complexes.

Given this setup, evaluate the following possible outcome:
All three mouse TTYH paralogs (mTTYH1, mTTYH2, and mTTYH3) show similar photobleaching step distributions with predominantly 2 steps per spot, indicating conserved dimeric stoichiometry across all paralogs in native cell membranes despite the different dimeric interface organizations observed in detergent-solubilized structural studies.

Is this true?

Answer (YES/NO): NO